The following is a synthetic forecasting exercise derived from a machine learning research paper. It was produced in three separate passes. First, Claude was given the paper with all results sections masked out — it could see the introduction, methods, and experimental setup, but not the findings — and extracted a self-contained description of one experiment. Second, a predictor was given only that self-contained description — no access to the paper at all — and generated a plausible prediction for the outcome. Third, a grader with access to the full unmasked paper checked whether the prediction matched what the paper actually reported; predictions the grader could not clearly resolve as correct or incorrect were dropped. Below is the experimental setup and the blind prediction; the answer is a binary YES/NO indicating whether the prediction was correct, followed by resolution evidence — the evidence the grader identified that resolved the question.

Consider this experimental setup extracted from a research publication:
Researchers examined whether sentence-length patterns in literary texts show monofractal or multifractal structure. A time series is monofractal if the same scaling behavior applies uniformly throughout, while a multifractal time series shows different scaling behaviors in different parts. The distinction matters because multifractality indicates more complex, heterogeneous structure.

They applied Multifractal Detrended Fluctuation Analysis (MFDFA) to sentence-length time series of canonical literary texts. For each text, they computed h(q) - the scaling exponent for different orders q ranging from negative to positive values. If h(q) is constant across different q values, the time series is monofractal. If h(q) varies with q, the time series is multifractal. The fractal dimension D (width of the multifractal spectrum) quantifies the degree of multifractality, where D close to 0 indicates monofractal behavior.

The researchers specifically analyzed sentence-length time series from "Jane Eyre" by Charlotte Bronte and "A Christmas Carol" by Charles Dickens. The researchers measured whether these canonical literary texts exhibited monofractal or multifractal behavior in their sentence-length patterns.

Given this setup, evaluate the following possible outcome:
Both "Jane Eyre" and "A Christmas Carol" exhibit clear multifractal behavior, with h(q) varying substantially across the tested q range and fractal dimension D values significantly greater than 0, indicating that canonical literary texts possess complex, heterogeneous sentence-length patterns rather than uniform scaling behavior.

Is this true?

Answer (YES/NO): YES